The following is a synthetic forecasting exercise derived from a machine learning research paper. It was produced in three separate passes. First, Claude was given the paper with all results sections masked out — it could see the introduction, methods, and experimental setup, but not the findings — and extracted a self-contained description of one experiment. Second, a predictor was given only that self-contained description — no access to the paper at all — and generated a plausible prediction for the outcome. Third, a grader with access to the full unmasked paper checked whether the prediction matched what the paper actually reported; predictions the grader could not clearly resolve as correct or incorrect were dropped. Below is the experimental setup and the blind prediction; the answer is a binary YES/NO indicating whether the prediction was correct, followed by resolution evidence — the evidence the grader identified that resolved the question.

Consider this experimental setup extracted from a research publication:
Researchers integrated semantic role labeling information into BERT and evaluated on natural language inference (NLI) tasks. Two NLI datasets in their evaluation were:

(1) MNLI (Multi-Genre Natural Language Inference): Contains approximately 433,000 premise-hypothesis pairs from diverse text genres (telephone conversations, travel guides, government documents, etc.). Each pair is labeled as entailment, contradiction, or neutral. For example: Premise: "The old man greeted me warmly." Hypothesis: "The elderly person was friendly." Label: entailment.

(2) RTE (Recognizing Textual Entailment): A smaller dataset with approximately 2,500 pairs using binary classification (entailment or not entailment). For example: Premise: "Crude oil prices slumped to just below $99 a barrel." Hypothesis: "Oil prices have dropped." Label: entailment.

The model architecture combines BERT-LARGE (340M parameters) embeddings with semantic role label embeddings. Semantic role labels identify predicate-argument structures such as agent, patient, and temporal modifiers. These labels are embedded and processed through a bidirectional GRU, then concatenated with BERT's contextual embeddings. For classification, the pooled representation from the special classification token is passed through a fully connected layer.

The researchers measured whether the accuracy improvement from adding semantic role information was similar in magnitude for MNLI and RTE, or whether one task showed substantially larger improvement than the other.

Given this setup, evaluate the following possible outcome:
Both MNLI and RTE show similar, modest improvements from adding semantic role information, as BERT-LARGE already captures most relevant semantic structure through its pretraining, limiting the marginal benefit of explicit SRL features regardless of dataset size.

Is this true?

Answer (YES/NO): NO